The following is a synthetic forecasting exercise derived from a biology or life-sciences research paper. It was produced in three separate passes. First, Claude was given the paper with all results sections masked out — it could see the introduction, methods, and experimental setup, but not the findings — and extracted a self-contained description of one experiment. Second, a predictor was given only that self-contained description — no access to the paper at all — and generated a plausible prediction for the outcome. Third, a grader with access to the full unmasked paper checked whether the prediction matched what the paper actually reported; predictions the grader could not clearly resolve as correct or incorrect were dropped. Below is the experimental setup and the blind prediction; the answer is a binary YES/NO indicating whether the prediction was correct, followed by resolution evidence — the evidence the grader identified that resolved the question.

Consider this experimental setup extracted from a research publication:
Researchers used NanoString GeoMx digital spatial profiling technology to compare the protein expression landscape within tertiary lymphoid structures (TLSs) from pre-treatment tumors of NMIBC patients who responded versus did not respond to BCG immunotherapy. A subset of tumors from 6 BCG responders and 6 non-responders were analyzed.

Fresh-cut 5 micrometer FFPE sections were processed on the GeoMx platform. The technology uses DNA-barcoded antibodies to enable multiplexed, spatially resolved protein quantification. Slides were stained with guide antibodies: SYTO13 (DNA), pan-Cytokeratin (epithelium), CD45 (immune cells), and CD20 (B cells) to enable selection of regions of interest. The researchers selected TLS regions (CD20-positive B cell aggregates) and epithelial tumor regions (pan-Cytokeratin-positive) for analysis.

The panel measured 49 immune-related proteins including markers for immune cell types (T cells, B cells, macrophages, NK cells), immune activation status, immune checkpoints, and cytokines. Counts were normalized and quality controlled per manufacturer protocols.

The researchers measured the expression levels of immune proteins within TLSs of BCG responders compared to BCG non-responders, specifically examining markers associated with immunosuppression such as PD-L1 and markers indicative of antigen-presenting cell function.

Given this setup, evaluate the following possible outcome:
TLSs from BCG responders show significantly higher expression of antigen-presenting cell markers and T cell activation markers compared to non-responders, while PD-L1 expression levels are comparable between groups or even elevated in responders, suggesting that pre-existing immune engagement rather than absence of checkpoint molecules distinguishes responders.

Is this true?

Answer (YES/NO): NO